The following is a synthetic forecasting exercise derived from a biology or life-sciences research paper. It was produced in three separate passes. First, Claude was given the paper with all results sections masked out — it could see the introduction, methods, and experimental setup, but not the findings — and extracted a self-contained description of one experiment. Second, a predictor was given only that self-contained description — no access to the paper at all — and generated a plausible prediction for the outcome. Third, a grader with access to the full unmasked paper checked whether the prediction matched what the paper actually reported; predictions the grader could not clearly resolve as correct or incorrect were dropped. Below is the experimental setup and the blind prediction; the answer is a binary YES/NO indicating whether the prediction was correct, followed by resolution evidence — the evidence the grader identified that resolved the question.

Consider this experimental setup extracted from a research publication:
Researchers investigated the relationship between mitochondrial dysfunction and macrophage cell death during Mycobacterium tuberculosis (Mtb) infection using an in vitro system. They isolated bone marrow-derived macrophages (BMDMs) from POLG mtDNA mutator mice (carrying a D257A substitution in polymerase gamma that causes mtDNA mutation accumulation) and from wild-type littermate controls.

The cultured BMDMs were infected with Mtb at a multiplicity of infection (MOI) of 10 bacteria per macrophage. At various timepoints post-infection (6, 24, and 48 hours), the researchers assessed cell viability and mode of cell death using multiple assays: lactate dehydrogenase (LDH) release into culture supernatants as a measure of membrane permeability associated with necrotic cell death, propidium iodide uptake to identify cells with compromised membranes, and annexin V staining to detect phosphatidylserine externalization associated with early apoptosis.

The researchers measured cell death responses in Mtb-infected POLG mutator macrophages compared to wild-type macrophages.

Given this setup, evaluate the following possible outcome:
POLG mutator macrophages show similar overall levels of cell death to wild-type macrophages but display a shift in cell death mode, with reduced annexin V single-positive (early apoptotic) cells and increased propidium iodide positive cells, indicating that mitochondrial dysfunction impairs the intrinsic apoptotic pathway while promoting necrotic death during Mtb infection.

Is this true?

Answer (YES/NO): NO